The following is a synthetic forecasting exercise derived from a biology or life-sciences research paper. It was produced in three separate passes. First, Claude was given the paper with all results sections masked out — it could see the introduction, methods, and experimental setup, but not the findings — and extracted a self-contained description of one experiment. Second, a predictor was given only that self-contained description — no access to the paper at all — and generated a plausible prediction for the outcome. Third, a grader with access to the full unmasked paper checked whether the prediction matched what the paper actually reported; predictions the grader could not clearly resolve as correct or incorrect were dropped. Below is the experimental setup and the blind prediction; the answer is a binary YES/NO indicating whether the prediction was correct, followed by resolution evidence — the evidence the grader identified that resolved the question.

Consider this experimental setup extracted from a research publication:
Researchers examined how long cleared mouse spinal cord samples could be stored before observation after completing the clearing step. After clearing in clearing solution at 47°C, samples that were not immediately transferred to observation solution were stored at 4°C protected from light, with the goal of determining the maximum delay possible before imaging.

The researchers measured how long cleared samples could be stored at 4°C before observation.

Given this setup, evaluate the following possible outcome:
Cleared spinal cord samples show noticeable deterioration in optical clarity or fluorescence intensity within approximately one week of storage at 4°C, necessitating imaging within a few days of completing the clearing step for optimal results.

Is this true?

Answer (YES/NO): NO